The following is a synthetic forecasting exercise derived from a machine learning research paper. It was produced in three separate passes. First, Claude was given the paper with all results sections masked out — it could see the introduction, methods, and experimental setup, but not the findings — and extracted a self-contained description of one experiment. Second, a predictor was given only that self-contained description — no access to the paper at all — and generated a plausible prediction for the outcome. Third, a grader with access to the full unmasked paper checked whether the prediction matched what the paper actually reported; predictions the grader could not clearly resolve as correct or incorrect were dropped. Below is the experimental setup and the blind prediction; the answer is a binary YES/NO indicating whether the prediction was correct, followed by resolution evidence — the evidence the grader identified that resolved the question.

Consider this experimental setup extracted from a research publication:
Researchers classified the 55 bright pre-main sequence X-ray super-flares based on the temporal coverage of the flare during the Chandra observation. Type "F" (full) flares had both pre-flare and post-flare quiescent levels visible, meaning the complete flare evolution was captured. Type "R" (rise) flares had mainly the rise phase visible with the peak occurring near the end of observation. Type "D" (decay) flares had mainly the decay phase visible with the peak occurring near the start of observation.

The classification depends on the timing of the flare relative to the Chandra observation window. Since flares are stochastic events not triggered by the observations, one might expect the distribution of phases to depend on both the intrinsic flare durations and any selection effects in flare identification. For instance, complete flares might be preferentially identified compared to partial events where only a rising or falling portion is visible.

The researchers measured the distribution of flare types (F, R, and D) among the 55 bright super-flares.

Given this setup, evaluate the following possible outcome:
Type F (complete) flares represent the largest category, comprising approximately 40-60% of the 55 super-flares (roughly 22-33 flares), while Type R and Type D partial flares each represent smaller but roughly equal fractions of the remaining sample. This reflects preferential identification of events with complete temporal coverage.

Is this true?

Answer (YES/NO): NO